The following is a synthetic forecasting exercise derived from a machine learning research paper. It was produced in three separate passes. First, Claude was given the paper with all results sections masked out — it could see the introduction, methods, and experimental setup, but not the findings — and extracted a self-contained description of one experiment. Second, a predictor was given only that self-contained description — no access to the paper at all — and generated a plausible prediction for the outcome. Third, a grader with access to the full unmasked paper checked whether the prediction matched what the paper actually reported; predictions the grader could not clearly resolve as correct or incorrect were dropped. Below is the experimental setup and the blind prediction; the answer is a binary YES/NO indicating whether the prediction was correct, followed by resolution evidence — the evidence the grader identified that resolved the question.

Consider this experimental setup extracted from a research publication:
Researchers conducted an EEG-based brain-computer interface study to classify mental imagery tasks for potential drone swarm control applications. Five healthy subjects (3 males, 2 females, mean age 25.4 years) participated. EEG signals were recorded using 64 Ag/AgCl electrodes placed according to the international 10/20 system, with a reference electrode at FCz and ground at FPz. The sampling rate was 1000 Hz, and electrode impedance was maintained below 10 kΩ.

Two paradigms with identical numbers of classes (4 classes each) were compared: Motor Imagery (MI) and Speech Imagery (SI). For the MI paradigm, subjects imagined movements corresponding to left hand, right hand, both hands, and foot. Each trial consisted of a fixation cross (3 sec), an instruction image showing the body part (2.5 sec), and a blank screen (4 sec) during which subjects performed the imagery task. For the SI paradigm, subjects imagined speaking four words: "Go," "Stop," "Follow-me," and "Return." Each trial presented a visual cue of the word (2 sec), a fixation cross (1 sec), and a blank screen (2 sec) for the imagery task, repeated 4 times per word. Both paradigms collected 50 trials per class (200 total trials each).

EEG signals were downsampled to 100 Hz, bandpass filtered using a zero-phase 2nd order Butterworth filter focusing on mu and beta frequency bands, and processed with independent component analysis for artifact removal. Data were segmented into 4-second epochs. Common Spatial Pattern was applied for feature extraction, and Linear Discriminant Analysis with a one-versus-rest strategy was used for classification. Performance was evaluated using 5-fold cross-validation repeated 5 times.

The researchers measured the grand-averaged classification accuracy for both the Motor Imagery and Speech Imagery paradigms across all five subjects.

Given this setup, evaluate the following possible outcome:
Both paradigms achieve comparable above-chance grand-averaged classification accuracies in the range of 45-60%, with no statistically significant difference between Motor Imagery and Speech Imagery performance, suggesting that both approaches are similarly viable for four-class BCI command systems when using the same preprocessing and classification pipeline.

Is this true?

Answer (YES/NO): NO